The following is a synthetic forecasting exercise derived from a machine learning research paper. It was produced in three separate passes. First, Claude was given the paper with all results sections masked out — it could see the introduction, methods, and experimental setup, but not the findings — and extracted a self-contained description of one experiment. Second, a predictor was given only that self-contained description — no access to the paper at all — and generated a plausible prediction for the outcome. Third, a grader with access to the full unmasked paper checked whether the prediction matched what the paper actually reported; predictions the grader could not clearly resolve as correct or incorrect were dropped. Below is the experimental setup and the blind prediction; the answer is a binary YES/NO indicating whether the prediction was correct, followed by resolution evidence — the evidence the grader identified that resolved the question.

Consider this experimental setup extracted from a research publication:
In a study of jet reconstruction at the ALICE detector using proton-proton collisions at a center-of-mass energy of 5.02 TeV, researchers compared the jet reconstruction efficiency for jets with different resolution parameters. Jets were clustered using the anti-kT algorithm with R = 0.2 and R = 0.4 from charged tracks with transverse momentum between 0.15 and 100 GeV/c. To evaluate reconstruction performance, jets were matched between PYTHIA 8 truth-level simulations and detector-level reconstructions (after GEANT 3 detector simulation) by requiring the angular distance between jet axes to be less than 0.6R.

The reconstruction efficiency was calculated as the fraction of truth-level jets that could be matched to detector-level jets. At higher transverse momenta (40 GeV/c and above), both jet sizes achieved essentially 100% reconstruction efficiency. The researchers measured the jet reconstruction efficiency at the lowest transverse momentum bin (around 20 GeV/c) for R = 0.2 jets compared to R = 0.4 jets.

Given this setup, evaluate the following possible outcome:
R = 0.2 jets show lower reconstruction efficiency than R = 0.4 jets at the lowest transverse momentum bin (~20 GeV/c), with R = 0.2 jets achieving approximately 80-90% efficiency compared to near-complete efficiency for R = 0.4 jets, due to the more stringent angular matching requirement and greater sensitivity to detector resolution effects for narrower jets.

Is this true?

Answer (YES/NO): NO